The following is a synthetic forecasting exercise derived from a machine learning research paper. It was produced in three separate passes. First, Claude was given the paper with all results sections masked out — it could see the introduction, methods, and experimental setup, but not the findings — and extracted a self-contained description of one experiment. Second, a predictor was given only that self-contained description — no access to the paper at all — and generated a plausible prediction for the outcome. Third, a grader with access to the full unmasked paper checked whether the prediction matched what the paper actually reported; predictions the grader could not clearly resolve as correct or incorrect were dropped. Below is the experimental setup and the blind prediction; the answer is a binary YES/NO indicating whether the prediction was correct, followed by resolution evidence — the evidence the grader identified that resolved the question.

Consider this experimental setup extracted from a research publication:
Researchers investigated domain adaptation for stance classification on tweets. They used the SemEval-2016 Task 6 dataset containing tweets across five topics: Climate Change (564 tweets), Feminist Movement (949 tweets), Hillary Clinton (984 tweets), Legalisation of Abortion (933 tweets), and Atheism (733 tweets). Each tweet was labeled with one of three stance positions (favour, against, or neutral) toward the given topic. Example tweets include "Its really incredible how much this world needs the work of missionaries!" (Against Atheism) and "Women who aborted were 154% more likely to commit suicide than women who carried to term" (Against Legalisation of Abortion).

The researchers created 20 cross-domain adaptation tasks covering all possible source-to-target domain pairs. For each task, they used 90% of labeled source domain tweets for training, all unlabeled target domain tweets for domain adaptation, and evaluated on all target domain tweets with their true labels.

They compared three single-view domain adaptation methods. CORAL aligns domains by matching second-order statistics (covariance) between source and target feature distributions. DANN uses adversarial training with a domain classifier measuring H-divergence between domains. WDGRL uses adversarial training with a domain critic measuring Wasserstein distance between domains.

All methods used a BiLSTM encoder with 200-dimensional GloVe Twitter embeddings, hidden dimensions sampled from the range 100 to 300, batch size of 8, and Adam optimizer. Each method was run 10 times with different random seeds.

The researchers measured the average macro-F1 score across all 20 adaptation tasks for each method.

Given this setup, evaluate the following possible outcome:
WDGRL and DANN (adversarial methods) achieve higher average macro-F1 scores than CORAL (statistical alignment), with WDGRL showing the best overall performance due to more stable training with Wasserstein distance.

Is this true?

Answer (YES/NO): NO